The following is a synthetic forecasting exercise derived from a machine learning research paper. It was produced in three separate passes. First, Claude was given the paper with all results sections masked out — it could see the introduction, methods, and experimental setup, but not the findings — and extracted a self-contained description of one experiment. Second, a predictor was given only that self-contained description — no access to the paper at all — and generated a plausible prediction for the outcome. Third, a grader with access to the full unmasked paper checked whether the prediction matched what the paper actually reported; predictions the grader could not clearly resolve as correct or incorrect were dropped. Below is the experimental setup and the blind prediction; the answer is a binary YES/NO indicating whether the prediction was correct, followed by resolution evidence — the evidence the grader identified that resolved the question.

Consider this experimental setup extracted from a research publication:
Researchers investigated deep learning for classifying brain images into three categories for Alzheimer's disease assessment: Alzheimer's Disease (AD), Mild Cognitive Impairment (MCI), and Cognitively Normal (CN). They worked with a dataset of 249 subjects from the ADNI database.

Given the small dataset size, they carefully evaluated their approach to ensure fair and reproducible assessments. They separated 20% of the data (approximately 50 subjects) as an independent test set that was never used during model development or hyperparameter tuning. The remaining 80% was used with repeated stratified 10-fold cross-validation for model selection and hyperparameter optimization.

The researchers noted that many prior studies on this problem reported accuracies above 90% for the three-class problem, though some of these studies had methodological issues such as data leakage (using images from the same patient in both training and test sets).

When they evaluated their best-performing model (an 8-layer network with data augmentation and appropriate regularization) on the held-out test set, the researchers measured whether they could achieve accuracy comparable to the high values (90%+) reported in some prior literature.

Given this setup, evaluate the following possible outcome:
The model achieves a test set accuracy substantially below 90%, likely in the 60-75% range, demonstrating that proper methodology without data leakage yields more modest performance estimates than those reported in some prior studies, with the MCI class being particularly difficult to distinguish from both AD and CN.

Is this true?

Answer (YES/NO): YES